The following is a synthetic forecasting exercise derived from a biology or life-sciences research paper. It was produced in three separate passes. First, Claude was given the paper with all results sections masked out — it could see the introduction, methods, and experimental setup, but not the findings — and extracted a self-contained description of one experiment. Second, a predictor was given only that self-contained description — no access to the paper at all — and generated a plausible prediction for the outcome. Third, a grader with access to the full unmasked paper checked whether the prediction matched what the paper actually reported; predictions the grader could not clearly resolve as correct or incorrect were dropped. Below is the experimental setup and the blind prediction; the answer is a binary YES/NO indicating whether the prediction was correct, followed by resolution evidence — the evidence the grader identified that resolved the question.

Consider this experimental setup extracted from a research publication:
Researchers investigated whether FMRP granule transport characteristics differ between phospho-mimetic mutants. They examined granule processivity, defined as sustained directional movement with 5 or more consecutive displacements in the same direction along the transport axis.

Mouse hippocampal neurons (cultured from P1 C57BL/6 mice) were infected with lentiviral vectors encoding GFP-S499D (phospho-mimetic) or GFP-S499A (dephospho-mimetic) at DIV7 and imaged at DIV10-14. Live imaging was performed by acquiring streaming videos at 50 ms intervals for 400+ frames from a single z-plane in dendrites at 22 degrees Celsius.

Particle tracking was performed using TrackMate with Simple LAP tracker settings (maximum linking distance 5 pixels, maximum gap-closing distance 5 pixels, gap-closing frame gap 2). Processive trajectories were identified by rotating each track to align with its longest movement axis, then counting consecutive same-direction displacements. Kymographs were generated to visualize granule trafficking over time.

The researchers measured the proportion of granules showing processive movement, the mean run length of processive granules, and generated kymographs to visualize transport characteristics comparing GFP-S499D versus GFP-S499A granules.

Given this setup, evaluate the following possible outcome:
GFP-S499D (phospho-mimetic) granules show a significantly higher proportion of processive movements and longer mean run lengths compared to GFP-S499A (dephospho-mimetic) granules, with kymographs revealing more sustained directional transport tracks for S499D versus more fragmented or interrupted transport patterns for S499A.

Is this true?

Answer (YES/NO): YES